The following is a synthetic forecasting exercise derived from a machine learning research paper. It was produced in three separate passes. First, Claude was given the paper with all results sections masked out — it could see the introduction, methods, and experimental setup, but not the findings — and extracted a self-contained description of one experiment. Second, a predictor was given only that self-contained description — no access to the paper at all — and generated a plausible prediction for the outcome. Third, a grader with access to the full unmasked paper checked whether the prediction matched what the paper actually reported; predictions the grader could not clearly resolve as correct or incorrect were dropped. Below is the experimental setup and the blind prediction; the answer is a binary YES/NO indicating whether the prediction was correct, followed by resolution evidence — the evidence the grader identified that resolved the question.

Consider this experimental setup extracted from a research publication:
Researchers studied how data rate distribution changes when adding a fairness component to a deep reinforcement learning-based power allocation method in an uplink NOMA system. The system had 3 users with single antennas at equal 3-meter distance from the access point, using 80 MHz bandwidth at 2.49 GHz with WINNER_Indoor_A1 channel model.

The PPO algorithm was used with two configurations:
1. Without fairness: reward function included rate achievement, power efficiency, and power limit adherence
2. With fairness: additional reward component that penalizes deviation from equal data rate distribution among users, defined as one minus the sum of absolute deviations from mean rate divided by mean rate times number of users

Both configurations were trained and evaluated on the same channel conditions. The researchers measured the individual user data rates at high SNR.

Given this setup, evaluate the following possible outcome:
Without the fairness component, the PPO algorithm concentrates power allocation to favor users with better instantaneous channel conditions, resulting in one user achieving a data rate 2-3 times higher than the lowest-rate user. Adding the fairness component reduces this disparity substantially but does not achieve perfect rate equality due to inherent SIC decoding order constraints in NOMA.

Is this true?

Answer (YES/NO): NO